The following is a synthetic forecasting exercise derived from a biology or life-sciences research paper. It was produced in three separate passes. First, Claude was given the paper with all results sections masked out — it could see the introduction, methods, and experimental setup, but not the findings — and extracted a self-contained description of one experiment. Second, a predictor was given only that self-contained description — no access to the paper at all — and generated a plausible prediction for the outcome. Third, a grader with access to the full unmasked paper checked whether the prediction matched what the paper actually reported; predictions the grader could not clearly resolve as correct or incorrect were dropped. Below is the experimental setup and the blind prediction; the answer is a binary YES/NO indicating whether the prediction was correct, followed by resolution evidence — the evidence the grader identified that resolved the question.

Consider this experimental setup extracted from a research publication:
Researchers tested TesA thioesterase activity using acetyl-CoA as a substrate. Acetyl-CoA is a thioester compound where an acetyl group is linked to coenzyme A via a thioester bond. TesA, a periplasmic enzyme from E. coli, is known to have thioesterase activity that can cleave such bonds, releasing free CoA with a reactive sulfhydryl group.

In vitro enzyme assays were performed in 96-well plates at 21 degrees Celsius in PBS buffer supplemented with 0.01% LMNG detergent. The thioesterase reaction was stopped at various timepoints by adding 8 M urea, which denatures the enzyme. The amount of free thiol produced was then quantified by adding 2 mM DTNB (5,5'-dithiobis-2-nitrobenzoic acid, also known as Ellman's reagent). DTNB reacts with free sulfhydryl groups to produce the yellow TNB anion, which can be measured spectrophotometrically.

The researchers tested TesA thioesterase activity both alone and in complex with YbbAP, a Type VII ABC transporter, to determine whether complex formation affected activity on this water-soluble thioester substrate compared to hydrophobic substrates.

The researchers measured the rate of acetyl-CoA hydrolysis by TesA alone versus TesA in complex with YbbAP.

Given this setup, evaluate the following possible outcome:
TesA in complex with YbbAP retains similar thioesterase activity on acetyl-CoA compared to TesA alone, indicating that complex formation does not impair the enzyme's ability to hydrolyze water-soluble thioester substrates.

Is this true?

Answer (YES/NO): YES